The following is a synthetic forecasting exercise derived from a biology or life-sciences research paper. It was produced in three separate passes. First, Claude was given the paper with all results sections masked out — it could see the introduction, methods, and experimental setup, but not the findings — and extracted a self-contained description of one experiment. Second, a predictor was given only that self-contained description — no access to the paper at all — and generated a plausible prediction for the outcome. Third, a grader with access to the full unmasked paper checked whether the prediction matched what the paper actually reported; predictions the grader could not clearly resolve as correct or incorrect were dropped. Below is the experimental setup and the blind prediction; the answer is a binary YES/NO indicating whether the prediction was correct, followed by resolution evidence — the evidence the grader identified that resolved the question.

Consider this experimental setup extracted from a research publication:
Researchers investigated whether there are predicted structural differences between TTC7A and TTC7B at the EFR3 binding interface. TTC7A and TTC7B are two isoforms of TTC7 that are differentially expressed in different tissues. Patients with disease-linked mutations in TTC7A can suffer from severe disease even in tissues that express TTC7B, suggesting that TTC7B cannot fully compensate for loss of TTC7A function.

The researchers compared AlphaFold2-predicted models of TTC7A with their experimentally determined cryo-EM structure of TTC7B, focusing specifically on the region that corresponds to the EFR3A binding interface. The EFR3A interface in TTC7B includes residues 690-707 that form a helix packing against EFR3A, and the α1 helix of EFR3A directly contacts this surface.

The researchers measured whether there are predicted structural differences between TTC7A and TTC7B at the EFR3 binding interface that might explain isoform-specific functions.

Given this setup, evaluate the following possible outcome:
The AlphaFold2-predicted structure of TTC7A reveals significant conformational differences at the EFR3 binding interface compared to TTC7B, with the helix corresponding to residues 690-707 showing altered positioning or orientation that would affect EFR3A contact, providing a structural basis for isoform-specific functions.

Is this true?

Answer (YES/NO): NO